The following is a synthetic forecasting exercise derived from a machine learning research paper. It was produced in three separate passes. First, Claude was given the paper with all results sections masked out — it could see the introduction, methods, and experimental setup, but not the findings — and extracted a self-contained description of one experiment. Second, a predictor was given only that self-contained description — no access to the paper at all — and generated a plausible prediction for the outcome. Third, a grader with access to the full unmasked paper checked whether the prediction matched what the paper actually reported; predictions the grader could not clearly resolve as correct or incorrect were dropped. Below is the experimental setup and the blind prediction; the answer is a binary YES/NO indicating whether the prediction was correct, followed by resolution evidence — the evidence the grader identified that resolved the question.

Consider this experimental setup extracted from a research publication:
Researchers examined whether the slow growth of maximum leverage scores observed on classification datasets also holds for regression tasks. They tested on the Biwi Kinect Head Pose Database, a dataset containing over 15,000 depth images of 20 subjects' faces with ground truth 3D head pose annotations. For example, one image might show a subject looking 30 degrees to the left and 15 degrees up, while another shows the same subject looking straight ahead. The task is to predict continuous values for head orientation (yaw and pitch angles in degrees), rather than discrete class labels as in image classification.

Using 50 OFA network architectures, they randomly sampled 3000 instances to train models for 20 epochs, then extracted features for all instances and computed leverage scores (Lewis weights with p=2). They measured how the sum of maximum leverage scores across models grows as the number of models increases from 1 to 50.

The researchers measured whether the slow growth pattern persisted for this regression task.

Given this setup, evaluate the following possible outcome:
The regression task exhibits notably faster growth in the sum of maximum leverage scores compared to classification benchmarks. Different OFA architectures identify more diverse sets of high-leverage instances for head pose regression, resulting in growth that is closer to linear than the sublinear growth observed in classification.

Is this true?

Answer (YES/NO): NO